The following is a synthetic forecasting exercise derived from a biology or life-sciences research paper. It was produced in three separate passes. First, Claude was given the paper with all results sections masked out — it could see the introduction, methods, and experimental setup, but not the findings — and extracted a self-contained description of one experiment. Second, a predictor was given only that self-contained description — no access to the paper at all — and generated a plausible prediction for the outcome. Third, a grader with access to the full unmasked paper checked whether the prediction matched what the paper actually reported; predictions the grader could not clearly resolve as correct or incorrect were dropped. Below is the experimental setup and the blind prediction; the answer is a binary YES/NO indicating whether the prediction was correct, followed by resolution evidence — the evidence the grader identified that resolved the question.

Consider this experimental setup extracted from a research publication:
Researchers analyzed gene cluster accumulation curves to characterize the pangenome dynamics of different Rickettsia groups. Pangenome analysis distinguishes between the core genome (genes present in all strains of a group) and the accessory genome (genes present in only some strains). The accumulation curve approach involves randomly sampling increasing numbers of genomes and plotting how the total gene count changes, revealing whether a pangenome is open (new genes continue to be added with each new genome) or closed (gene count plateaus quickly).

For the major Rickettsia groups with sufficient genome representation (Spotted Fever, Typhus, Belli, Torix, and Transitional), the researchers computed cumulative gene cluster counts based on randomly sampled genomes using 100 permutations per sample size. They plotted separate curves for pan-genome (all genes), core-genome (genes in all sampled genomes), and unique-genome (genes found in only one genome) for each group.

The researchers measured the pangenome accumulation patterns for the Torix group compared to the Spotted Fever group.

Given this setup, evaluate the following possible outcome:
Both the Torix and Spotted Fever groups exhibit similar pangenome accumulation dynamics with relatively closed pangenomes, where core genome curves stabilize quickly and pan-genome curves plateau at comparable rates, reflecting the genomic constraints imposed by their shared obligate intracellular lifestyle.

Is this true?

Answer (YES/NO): NO